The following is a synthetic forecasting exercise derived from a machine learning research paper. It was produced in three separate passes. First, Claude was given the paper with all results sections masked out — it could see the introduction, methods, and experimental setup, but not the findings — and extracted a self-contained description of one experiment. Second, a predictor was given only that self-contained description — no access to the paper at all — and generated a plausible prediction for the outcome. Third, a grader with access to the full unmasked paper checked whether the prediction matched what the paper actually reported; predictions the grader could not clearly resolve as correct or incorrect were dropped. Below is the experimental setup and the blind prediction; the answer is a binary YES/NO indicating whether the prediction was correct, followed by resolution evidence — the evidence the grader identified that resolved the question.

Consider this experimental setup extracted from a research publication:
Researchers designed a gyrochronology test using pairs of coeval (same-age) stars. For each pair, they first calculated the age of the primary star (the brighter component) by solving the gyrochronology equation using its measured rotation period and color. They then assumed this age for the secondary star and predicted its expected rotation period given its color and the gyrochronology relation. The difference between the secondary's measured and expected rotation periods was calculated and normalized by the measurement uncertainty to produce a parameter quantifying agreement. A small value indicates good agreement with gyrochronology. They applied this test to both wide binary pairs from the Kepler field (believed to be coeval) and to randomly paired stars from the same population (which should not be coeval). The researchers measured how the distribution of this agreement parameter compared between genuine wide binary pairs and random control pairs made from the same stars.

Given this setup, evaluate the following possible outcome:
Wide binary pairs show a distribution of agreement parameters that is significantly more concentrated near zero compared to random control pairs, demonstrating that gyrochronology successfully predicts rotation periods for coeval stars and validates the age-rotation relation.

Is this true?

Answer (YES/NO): YES